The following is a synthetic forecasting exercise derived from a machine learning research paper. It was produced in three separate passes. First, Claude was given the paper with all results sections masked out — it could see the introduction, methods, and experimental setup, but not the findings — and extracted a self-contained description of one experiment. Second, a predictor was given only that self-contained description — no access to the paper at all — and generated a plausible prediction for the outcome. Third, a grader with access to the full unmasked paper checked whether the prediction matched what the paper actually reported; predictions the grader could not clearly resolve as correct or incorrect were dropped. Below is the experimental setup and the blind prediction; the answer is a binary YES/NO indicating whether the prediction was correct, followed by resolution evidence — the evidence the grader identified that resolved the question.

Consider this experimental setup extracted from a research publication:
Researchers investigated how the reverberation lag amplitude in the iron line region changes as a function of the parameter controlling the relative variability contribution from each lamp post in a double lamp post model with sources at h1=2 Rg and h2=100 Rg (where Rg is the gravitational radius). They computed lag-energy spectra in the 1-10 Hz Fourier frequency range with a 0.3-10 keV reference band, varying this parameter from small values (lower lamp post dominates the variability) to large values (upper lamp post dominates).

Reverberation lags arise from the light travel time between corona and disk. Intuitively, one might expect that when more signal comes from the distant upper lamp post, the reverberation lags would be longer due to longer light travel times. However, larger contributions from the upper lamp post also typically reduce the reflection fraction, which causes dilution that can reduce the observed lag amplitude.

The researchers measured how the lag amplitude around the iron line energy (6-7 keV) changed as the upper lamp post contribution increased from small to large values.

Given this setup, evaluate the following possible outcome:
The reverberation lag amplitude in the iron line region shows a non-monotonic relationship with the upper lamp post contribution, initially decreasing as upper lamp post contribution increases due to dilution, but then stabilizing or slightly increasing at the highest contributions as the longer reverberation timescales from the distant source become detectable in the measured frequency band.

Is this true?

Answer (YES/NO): NO